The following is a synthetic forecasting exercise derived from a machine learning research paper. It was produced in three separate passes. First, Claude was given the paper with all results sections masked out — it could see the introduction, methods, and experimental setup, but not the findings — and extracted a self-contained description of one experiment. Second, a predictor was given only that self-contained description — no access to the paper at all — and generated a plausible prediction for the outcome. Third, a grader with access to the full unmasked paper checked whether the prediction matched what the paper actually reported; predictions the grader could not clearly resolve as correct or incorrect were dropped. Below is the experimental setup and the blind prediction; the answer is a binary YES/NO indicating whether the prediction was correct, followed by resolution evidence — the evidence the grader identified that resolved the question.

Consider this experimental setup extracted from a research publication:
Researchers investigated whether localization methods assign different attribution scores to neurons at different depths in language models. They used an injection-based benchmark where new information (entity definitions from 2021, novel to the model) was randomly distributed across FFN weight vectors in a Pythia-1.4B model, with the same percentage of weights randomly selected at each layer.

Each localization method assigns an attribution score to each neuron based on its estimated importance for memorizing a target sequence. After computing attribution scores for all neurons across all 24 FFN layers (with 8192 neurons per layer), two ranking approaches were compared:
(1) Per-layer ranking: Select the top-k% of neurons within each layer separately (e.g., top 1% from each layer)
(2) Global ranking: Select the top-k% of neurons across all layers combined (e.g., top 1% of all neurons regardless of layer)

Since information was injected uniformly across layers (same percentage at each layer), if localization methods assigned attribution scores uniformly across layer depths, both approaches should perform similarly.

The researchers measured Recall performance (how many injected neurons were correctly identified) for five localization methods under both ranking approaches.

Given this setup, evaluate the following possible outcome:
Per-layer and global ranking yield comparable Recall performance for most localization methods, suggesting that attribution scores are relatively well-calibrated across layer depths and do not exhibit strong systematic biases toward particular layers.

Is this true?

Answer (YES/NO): NO